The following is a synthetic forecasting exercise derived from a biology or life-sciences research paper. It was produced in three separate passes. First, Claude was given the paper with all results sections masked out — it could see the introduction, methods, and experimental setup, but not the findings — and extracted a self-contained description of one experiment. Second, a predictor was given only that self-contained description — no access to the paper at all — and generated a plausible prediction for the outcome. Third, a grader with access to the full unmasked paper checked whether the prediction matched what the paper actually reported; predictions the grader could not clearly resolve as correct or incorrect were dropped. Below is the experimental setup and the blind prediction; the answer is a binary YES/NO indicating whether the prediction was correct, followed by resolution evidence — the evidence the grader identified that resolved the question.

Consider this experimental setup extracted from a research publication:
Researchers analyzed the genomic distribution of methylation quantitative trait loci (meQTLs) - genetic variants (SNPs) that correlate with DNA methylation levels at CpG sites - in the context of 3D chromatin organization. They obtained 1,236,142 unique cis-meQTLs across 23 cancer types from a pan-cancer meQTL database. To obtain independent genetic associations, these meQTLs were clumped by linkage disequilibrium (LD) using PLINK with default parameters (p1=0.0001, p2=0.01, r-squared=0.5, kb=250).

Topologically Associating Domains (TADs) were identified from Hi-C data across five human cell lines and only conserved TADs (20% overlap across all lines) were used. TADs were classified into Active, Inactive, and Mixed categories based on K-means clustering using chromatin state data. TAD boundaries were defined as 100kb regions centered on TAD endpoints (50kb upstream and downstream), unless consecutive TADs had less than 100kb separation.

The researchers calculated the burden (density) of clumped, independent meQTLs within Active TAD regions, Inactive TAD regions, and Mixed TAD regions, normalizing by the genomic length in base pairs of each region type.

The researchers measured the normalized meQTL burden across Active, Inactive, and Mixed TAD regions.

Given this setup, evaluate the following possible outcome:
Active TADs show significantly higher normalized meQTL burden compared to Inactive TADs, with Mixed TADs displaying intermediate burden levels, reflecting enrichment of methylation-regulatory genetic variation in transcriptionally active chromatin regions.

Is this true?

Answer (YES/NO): NO